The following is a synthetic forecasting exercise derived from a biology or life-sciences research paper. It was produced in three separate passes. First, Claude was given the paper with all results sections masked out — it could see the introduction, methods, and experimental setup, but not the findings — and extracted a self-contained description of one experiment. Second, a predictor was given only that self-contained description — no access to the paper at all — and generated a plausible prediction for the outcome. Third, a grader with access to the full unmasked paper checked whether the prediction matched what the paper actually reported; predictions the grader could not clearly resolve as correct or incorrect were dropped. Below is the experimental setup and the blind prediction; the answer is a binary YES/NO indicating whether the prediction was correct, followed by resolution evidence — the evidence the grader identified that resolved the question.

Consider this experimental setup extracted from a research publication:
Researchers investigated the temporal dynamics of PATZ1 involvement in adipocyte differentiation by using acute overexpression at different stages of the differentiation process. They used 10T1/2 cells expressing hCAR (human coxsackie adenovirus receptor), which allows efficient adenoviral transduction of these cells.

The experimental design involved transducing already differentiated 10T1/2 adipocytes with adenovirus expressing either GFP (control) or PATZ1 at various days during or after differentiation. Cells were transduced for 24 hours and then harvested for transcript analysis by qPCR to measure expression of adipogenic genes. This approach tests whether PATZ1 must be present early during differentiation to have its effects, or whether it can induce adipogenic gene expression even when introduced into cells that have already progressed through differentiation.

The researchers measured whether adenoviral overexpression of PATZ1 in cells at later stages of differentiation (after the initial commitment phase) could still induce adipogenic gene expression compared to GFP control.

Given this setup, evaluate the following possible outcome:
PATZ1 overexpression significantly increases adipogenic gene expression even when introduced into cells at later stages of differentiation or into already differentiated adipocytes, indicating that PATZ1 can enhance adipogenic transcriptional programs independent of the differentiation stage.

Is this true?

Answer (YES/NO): NO